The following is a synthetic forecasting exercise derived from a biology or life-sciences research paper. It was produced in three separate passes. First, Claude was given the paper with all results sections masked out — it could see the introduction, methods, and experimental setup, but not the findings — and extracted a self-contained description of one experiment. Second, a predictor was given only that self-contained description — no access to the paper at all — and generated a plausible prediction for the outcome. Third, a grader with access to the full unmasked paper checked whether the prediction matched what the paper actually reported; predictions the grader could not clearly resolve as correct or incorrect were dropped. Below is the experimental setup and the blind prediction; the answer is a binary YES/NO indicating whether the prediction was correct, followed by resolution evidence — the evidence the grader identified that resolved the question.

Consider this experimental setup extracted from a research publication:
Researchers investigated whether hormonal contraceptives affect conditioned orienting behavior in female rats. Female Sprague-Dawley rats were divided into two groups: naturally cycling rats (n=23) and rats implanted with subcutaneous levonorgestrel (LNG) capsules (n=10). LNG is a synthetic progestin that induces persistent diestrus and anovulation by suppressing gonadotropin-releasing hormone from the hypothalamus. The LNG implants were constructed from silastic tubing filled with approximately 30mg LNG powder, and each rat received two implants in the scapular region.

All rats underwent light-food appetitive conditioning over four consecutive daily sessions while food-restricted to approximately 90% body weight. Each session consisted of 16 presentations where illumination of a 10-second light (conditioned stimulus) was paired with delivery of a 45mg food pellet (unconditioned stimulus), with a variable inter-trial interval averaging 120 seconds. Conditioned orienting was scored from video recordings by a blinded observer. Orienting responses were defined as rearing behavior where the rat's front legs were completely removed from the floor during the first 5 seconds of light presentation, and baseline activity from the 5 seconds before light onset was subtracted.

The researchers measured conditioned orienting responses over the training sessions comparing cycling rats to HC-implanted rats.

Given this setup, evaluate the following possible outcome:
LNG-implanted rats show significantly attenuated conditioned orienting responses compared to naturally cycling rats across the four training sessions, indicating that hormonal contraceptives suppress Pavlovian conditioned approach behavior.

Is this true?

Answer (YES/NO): NO